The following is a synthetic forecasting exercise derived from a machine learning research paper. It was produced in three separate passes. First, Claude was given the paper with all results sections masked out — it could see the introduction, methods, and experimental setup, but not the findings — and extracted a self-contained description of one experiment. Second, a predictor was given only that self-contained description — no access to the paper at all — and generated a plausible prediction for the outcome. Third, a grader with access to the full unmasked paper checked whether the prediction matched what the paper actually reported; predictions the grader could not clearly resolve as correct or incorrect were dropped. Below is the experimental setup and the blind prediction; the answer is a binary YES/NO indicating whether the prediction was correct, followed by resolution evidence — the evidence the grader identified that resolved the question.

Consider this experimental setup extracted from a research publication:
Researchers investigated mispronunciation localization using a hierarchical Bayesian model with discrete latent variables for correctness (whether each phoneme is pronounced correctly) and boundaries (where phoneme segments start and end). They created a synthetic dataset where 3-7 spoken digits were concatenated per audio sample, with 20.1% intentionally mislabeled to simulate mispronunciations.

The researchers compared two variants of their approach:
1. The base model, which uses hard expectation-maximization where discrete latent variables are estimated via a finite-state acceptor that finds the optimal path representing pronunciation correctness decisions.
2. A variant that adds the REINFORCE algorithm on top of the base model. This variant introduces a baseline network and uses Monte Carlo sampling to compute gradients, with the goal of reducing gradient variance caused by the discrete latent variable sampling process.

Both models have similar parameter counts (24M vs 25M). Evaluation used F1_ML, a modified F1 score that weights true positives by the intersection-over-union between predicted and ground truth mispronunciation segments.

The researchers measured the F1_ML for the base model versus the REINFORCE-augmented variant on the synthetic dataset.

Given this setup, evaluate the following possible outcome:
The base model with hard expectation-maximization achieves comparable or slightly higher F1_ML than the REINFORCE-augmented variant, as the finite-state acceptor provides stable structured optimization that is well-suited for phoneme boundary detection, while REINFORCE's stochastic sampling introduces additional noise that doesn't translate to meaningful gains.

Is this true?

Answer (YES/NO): NO